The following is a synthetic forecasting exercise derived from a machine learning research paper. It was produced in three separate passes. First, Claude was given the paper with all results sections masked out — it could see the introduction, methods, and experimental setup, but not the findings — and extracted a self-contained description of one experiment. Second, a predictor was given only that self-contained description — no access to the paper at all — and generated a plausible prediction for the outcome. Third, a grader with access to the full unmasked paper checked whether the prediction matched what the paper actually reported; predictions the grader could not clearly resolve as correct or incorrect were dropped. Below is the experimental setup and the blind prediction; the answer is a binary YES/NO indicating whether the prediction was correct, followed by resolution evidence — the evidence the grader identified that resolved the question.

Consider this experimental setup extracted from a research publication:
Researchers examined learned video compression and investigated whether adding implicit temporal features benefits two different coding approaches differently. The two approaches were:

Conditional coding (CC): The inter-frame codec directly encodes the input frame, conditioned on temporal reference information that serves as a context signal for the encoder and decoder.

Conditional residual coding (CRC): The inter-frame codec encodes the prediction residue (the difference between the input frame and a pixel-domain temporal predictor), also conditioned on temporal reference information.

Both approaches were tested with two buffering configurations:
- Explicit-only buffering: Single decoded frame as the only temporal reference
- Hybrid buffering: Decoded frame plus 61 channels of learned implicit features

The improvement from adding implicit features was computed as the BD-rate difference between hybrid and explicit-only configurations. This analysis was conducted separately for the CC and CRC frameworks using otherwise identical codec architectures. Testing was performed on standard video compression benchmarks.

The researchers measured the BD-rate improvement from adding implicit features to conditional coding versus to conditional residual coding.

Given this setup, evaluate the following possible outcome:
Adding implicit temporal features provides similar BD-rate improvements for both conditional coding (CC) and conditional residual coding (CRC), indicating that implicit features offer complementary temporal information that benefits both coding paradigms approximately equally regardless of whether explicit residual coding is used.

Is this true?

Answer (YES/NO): NO